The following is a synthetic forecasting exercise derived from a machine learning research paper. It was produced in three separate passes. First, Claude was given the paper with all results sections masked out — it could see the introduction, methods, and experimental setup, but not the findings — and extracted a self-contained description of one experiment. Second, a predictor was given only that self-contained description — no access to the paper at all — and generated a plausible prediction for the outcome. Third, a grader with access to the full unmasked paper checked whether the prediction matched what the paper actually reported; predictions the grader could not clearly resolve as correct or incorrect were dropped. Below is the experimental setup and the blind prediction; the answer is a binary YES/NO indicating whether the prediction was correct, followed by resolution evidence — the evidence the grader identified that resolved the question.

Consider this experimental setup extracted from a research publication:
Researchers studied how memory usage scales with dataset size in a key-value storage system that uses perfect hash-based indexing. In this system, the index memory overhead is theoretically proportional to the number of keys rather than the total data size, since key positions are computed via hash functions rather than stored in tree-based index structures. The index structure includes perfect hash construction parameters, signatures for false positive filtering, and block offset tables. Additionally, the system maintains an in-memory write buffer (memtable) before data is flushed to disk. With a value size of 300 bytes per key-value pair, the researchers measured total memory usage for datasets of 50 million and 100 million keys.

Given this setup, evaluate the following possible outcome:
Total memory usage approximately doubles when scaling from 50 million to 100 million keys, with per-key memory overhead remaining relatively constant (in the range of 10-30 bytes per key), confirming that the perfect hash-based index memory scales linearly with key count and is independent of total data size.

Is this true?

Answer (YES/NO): NO